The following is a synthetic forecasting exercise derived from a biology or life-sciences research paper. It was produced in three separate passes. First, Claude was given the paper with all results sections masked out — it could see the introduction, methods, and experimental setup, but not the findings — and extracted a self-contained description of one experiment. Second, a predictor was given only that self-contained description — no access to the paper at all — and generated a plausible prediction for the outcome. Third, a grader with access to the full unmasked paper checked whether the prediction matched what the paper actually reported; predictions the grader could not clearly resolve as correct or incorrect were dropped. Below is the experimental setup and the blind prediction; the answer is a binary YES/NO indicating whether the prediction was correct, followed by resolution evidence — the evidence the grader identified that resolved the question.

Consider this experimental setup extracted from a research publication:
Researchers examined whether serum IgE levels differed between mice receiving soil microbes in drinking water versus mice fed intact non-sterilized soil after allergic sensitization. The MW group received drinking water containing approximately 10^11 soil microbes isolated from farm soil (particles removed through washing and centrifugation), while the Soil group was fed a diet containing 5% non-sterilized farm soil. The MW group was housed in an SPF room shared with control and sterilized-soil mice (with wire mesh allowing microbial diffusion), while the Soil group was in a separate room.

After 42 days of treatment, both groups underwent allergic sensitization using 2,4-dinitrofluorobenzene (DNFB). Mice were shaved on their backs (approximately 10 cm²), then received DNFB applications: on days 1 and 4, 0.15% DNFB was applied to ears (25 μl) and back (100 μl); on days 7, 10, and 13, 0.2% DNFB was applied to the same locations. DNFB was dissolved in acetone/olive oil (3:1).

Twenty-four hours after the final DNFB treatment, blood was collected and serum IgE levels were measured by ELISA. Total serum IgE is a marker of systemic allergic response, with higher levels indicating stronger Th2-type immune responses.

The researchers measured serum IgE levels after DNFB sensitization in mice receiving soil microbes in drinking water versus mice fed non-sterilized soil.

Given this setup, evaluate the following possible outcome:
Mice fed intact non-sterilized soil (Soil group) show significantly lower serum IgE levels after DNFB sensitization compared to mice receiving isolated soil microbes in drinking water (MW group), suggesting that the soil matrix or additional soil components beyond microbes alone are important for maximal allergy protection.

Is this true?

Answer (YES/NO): YES